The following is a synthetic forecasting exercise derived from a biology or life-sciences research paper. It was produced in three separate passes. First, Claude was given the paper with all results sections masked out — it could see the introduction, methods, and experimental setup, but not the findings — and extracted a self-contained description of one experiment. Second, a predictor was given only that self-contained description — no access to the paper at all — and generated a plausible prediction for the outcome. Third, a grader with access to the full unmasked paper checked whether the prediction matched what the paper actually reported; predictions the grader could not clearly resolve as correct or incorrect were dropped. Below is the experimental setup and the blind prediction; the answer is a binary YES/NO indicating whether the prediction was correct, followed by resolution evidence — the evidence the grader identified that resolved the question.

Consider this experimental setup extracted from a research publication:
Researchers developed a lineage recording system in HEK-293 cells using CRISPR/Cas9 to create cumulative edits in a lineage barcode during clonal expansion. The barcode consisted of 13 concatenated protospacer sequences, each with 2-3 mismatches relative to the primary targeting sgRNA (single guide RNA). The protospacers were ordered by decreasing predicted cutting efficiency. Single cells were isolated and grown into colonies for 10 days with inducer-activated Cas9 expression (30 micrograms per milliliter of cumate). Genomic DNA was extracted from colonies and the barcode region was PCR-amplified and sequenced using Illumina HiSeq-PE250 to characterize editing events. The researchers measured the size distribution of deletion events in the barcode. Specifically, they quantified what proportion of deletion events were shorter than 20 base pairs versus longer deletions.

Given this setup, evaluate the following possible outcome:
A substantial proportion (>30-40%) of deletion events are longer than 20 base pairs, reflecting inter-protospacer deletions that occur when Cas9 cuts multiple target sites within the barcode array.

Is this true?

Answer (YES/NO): NO